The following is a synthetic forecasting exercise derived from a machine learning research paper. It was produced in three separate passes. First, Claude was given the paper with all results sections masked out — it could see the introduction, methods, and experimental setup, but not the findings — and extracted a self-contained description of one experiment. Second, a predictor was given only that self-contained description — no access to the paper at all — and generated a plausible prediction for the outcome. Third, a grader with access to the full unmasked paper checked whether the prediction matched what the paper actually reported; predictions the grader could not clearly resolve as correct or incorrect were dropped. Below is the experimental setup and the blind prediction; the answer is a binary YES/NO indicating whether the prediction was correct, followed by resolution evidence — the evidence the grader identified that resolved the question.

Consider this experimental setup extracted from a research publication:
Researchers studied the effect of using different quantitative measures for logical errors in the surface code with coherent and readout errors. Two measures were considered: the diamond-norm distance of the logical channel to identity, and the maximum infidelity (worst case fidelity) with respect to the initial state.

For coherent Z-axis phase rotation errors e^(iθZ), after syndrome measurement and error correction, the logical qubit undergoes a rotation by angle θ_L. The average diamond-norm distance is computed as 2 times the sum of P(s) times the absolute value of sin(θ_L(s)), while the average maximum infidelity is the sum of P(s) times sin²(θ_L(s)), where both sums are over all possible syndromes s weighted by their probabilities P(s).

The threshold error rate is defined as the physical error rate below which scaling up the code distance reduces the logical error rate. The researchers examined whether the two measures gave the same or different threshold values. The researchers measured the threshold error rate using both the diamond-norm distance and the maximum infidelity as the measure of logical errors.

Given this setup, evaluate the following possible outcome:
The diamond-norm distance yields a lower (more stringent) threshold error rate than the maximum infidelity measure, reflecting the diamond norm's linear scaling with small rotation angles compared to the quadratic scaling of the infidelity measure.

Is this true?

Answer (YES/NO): NO